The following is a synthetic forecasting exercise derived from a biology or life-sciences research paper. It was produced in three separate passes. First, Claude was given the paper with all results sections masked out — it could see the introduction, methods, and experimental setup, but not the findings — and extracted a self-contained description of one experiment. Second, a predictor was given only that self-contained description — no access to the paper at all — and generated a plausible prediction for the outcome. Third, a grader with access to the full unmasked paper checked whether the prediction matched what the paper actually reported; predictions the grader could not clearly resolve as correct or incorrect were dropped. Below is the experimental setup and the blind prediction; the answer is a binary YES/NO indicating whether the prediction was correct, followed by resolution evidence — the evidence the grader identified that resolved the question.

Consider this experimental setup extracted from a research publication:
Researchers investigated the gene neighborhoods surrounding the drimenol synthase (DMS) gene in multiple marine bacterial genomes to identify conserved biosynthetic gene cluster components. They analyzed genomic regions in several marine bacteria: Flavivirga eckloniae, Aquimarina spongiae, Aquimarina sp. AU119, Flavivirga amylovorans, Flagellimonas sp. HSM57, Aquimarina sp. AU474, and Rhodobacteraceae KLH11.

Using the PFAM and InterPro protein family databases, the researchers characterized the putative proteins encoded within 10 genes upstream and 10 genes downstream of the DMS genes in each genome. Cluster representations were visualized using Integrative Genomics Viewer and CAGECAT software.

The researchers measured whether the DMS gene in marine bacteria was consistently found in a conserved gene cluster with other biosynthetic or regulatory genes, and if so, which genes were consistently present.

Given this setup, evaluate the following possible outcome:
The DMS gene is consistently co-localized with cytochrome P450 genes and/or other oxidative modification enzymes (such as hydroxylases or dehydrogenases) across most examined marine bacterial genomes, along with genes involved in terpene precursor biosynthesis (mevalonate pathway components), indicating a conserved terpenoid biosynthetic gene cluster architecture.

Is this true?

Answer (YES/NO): NO